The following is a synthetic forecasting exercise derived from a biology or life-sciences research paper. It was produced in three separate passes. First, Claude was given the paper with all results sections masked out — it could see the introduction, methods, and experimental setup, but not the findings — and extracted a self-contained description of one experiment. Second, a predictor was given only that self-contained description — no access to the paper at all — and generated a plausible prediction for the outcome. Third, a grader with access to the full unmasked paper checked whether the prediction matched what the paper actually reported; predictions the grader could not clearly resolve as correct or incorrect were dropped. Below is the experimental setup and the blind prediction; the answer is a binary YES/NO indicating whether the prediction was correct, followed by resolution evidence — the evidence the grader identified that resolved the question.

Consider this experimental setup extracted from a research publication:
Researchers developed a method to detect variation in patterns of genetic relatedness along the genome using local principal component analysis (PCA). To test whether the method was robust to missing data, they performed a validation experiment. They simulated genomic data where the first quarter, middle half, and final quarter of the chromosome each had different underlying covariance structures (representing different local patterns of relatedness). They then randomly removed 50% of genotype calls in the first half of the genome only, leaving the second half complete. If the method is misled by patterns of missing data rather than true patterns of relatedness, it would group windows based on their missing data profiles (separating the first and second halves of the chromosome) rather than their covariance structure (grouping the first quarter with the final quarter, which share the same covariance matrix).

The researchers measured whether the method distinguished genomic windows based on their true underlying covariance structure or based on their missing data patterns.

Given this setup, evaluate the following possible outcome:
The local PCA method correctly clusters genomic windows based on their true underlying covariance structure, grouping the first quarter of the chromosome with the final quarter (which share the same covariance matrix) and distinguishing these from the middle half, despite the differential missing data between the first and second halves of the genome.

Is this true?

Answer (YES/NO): YES